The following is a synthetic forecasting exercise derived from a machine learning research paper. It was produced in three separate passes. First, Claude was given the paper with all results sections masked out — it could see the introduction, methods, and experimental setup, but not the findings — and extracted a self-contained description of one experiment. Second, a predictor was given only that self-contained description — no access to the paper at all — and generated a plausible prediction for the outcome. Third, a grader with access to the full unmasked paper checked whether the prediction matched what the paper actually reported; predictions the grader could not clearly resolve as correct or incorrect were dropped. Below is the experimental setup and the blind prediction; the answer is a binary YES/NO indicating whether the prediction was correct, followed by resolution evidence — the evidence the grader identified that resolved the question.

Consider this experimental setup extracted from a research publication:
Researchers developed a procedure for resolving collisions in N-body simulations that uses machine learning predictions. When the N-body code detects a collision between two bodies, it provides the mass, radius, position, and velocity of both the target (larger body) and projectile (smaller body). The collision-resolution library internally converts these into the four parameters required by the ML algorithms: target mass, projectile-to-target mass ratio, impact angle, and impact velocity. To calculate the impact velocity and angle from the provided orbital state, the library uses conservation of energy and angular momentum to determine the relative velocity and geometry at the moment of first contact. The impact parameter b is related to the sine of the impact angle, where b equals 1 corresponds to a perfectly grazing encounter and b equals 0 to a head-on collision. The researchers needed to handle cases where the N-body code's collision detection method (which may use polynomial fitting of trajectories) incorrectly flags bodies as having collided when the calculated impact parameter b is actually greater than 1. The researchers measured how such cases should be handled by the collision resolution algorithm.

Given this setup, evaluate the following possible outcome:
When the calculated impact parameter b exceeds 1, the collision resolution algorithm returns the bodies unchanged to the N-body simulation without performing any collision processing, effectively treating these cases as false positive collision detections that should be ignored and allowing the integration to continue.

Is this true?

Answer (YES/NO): YES